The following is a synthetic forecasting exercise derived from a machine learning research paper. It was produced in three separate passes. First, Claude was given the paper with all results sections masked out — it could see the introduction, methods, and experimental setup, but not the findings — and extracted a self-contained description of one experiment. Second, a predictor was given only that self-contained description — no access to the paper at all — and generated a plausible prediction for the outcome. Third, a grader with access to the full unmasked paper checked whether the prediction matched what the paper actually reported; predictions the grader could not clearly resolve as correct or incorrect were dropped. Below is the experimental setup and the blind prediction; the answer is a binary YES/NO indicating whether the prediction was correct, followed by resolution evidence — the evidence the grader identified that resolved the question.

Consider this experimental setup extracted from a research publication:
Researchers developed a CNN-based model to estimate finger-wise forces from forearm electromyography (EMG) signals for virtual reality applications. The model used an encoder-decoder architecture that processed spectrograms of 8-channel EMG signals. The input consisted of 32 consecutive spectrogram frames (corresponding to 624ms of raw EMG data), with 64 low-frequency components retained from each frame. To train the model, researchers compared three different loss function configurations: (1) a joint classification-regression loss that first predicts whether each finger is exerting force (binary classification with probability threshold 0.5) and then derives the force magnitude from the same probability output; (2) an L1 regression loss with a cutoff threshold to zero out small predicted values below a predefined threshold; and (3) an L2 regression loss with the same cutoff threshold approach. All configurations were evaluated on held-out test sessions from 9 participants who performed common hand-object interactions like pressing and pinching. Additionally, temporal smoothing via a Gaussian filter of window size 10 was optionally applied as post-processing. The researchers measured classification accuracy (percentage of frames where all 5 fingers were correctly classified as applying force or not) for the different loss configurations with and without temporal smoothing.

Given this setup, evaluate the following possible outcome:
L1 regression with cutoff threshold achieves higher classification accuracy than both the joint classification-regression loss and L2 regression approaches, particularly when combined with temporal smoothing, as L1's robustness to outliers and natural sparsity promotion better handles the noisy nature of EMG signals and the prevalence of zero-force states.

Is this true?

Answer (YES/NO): NO